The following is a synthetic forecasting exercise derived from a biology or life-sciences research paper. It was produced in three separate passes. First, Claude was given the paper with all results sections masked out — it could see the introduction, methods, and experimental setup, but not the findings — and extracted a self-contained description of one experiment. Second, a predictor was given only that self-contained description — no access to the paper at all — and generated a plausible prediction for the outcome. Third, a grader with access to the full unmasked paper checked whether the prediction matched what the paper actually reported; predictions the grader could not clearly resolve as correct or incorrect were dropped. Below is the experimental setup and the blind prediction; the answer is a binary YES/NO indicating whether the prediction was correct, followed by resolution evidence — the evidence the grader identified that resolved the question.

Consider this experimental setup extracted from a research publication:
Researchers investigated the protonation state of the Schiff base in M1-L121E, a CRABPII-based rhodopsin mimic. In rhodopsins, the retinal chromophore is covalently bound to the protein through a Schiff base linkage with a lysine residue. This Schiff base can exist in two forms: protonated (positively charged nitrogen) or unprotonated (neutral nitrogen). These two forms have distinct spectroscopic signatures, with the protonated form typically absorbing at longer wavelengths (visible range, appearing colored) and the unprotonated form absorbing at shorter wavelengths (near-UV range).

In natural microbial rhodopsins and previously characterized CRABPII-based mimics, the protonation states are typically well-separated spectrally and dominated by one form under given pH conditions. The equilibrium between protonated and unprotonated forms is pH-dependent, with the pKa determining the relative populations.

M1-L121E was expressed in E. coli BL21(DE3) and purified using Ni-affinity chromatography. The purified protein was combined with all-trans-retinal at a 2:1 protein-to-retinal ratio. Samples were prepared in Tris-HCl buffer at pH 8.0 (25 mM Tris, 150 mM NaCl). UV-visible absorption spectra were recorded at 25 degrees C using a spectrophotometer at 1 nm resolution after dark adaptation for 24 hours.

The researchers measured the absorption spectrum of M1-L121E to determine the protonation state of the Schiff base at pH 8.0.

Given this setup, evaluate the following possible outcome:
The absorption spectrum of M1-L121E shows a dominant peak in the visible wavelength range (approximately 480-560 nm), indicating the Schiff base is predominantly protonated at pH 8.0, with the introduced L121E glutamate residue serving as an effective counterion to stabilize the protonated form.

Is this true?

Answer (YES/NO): NO